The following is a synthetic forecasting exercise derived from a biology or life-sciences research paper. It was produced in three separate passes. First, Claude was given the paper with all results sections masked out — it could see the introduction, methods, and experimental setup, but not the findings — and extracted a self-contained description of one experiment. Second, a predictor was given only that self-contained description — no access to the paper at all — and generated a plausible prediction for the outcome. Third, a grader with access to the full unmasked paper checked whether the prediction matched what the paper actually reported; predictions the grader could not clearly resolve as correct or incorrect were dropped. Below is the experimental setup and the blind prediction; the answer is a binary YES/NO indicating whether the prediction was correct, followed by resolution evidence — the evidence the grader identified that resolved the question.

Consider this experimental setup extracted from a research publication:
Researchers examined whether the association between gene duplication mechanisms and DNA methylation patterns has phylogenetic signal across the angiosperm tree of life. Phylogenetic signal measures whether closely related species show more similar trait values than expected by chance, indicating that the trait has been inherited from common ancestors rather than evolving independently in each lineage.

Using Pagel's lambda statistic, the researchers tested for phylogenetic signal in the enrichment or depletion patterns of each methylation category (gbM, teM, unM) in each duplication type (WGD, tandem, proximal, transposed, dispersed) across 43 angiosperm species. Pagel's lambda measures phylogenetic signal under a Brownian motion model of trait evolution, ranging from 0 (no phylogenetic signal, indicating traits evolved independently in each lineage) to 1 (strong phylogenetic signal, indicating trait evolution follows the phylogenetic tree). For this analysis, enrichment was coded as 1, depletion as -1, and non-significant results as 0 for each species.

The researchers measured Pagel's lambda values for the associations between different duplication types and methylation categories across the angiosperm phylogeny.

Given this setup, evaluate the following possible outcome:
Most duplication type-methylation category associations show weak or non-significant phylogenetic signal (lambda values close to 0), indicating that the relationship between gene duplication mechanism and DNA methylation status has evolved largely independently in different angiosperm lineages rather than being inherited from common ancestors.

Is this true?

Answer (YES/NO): YES